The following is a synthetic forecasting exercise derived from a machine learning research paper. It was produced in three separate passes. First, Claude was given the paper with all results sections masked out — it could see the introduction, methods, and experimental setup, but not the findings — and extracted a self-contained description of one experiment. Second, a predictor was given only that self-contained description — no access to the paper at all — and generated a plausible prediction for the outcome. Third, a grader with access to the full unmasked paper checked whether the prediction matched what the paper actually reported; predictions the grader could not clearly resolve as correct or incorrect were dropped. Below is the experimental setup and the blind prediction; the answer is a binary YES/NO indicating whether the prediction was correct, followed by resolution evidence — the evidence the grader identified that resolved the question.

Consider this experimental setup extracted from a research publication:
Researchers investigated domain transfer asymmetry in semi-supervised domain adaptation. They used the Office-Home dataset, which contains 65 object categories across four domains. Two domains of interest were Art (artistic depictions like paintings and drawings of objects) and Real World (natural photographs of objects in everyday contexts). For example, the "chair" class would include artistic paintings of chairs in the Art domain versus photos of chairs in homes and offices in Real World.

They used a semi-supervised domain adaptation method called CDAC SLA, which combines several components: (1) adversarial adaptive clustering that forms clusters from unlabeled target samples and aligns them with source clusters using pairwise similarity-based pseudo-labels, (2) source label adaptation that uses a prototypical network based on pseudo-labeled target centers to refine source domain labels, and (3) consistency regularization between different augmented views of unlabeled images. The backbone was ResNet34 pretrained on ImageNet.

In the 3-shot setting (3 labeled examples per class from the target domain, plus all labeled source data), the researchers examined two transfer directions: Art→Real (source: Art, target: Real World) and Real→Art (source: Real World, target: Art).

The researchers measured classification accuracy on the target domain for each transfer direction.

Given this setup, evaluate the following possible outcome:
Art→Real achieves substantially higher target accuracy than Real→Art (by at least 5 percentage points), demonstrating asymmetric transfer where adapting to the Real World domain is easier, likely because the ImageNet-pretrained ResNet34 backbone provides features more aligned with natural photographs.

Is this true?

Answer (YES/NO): YES